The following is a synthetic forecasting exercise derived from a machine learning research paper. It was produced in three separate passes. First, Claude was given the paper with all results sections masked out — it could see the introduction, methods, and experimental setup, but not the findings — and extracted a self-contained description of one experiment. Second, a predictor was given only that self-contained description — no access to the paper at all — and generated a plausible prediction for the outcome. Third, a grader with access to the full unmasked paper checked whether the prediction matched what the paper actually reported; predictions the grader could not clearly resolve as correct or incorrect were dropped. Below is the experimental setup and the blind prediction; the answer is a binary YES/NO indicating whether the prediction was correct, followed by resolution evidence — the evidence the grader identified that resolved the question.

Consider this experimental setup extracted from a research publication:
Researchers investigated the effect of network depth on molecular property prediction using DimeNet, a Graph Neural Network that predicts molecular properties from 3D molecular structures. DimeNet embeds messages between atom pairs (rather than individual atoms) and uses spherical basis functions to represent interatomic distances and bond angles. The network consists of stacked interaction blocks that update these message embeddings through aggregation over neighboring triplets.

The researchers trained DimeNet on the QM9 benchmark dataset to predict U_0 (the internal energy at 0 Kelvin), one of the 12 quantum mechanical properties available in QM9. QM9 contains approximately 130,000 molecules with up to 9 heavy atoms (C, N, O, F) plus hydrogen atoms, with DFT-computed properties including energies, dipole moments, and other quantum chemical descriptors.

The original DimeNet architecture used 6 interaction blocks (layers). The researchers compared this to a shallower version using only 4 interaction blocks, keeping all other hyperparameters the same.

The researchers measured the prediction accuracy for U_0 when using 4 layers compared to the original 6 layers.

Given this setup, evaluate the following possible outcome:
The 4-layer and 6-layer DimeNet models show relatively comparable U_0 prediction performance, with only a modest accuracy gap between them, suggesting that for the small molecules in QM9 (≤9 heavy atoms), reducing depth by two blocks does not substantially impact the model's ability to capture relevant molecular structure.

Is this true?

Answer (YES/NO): YES